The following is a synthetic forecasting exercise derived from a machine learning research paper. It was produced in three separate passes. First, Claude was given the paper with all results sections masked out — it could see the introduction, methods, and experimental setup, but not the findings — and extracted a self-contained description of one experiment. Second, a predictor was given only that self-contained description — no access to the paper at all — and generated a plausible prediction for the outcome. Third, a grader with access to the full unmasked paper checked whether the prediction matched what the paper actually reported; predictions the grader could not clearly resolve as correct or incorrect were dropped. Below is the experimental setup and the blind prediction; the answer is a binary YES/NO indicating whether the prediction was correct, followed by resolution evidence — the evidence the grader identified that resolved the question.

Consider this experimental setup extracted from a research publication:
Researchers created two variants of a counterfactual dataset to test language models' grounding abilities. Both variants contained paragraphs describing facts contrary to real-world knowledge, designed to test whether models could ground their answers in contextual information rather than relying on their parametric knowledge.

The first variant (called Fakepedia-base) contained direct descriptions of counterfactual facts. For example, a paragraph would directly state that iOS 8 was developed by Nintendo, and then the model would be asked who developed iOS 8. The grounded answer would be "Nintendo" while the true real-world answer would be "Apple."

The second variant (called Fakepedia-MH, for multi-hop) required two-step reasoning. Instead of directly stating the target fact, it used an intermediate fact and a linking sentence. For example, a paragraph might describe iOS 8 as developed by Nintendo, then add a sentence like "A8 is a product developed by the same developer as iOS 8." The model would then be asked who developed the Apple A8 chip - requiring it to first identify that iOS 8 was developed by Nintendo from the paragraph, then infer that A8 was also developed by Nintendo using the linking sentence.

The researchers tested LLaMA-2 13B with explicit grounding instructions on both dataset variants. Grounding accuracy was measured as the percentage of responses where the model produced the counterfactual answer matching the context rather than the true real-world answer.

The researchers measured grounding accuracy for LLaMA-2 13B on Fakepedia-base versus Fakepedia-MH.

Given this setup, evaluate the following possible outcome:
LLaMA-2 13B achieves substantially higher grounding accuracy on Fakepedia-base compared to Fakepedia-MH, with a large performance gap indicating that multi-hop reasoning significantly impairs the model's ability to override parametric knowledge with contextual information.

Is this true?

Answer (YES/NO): NO